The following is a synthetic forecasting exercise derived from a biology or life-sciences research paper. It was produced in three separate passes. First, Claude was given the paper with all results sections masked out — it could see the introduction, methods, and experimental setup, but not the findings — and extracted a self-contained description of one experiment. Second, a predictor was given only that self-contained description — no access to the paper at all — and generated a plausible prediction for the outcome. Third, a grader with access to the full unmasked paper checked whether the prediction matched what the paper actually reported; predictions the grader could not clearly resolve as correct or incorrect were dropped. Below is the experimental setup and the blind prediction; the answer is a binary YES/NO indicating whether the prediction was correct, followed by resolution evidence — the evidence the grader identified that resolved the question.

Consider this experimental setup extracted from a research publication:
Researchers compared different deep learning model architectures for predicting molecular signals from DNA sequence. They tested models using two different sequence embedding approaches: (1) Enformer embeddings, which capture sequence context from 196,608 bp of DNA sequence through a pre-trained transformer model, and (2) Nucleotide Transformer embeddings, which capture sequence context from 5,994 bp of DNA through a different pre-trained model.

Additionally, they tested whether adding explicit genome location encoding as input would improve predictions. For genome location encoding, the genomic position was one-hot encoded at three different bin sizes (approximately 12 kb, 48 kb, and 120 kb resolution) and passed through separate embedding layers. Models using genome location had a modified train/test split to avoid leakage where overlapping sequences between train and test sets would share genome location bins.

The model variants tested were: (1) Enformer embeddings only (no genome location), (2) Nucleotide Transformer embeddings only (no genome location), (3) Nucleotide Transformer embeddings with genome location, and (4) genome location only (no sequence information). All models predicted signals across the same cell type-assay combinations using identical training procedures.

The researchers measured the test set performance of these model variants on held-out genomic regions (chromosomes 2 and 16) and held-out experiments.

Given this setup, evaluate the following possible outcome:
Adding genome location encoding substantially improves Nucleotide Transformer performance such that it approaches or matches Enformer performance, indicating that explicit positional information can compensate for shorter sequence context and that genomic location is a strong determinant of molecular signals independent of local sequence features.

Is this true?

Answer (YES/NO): YES